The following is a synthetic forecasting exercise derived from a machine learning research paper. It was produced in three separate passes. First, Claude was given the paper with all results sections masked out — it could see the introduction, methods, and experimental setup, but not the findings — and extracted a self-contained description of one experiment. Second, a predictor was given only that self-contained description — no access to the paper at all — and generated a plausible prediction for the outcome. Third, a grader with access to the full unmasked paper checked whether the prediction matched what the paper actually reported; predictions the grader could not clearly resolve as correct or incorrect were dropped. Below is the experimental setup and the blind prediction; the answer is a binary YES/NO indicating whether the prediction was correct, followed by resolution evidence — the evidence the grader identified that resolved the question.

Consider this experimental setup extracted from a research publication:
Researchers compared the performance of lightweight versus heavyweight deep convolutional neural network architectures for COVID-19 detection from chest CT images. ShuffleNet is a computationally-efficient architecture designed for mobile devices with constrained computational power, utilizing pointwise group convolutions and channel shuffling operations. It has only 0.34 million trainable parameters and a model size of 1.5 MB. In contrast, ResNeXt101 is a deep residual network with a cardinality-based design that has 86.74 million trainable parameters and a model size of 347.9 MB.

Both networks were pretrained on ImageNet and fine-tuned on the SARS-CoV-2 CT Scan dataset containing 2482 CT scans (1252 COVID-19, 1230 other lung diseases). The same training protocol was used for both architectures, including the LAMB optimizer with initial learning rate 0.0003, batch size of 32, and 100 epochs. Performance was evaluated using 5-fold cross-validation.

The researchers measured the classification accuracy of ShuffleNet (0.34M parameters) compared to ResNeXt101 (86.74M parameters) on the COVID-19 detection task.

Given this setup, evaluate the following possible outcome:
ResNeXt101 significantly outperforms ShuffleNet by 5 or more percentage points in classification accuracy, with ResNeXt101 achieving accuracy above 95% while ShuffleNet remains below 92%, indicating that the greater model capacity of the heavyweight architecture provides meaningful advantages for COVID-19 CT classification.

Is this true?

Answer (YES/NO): NO